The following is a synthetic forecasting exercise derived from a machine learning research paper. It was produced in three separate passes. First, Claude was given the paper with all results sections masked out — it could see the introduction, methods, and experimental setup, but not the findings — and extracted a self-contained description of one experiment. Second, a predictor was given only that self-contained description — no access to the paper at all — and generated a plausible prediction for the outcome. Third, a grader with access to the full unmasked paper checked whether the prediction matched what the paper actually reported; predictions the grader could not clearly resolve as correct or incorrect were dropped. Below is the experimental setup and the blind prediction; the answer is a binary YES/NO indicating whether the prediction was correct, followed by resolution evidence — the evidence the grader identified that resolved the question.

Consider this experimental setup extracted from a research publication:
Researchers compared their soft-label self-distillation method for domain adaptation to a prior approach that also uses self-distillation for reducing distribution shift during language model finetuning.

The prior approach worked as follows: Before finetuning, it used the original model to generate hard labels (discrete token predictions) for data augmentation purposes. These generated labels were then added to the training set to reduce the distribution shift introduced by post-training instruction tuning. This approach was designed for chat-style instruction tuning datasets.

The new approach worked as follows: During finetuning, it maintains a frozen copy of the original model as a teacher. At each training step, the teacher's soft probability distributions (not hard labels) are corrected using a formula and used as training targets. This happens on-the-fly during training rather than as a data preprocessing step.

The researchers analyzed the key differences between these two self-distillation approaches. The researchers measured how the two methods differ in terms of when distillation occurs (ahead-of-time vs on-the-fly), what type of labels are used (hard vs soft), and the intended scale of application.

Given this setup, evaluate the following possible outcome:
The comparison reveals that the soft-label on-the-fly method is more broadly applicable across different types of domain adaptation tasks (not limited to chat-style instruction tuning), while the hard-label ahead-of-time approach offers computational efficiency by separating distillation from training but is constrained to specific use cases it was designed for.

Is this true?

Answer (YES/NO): NO